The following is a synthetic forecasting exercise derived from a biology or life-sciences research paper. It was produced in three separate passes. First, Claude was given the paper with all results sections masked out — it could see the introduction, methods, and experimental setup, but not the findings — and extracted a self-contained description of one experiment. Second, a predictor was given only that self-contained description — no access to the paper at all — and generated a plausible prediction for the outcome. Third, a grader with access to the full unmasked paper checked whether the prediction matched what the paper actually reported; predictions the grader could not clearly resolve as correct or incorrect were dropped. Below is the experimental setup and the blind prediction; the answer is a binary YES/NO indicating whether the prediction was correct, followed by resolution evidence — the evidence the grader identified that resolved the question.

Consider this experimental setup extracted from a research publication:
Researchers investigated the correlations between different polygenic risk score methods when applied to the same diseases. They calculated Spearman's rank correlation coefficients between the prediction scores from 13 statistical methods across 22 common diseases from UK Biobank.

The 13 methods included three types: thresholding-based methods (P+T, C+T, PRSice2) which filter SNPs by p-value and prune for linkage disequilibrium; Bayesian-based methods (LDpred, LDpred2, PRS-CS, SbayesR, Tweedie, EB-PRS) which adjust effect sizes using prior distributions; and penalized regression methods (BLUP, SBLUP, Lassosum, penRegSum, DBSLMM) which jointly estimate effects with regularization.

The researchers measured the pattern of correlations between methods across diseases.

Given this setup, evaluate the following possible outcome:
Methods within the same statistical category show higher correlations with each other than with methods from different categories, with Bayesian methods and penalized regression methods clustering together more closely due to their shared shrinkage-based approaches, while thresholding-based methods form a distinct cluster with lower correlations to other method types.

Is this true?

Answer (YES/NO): NO